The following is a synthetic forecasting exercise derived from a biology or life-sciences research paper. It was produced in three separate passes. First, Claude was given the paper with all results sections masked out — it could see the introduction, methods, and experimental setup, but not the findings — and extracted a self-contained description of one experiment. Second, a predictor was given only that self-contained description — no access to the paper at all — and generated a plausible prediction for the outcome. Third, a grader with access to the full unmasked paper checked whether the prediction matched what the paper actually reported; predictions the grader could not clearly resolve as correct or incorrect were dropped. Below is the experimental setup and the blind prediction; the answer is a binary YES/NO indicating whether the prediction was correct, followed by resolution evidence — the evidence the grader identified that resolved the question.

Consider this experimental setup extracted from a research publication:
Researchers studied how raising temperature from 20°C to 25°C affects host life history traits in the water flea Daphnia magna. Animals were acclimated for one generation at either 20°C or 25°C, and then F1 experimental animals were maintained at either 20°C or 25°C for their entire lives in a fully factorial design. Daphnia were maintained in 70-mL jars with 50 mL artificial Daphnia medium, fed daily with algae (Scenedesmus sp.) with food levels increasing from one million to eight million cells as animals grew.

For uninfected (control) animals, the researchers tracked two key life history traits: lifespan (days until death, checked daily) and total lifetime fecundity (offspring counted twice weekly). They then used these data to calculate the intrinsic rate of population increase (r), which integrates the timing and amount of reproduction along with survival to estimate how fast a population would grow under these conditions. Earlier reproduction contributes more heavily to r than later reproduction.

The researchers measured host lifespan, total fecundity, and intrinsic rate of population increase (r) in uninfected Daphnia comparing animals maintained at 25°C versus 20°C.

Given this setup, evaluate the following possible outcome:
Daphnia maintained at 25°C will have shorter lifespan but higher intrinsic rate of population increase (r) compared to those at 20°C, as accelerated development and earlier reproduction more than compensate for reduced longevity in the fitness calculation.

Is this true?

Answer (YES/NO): YES